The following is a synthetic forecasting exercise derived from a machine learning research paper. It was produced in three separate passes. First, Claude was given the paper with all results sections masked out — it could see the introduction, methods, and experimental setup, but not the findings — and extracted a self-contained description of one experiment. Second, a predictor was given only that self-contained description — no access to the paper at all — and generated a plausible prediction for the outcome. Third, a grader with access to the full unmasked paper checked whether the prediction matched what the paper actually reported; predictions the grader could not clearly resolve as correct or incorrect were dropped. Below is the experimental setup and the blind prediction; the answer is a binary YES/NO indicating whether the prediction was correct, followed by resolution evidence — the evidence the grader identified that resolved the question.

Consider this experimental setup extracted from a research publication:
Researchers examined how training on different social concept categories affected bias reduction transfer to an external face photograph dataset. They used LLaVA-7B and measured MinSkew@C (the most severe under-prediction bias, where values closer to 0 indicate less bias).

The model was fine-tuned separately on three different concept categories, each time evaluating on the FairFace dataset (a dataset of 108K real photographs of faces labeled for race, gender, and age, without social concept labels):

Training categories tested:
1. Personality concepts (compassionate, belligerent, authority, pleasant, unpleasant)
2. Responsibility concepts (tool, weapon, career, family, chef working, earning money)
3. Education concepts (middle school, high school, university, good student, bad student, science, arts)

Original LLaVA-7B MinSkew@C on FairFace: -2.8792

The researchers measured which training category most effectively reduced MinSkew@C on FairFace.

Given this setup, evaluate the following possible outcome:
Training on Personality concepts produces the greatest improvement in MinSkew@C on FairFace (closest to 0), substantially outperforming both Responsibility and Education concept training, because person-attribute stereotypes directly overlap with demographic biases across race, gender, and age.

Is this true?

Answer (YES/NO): YES